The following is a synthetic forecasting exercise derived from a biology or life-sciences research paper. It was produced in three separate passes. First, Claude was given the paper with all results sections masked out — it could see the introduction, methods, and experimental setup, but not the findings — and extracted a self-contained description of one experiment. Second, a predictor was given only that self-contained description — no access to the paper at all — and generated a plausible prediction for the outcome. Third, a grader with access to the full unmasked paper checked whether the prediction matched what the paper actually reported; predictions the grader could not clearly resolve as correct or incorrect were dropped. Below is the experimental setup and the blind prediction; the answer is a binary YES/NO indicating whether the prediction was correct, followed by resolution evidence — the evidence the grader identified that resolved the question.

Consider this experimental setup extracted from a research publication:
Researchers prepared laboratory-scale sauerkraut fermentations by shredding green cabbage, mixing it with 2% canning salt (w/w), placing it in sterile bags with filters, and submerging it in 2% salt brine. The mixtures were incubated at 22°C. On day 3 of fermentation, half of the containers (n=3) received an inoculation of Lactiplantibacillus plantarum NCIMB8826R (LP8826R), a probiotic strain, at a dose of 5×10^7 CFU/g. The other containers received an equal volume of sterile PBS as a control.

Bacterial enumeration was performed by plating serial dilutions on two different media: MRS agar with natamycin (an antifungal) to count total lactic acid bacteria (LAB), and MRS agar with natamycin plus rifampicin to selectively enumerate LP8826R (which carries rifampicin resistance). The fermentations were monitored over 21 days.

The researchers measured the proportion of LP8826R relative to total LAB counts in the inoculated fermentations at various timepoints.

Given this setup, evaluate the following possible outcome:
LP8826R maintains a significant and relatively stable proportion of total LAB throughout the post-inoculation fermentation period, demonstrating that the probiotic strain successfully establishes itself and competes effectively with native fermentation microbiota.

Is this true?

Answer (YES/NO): YES